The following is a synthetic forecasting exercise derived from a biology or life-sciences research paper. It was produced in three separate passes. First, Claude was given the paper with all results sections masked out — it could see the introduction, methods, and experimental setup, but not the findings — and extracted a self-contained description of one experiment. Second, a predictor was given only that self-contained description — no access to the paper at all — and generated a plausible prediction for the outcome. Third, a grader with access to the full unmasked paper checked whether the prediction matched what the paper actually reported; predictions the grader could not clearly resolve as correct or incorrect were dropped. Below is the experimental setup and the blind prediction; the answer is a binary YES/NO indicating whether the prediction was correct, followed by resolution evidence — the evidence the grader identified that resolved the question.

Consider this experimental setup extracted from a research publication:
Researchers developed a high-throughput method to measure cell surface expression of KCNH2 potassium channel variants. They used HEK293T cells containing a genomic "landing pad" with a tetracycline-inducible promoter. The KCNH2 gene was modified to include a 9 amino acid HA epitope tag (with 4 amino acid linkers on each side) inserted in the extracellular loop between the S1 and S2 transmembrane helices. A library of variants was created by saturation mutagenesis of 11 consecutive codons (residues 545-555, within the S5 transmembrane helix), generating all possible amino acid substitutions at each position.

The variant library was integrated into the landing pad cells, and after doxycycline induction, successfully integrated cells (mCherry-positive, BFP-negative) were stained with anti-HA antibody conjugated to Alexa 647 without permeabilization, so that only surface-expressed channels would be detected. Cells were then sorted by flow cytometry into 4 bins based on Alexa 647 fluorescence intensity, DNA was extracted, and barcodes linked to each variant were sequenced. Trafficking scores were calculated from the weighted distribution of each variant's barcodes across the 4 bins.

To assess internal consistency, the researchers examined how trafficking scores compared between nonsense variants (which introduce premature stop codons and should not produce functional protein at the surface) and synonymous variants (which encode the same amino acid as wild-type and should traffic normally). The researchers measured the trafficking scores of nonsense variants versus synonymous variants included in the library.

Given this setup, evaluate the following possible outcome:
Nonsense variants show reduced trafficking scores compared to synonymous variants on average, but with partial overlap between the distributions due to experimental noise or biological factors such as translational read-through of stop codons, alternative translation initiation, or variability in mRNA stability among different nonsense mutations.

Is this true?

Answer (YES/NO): NO